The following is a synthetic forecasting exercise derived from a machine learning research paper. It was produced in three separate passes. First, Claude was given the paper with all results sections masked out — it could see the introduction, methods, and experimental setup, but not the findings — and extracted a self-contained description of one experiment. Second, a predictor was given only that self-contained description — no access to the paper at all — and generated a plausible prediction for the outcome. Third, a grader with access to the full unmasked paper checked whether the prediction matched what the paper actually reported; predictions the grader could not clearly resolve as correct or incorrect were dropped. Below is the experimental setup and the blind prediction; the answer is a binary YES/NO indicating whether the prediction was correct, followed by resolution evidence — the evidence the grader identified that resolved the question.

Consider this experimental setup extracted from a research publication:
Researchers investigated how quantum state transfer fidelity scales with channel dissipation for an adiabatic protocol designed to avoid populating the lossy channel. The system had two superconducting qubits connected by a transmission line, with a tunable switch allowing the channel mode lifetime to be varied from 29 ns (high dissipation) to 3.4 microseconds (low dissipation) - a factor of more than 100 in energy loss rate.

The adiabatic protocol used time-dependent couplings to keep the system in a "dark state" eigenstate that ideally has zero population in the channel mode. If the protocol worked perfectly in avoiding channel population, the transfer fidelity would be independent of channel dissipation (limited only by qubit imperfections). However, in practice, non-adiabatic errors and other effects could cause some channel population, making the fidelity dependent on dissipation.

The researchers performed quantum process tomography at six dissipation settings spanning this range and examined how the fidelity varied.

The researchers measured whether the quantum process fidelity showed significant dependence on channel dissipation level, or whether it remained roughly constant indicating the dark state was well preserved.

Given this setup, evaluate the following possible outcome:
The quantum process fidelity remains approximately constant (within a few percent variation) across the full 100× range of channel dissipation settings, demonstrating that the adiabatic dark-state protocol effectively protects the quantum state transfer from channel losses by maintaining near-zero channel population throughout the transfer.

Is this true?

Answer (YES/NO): NO